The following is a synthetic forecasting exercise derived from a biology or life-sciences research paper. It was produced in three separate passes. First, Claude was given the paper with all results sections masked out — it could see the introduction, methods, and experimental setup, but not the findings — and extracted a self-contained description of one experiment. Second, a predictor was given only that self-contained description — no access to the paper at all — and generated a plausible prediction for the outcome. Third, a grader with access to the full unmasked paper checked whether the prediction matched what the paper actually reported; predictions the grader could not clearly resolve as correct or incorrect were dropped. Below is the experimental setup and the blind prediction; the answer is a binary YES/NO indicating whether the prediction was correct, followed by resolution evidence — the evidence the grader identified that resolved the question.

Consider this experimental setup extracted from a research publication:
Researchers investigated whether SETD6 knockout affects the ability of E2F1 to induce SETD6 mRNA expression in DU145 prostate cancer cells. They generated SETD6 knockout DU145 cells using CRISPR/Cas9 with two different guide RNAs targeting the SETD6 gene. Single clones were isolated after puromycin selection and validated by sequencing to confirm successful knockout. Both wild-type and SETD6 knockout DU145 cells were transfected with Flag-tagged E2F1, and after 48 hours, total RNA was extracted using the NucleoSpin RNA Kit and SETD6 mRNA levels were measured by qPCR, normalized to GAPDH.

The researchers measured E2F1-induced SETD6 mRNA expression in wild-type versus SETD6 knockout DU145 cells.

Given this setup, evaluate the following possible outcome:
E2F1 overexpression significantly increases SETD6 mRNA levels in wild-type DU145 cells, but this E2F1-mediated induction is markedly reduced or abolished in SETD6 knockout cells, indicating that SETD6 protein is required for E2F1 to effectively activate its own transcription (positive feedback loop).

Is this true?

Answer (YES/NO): YES